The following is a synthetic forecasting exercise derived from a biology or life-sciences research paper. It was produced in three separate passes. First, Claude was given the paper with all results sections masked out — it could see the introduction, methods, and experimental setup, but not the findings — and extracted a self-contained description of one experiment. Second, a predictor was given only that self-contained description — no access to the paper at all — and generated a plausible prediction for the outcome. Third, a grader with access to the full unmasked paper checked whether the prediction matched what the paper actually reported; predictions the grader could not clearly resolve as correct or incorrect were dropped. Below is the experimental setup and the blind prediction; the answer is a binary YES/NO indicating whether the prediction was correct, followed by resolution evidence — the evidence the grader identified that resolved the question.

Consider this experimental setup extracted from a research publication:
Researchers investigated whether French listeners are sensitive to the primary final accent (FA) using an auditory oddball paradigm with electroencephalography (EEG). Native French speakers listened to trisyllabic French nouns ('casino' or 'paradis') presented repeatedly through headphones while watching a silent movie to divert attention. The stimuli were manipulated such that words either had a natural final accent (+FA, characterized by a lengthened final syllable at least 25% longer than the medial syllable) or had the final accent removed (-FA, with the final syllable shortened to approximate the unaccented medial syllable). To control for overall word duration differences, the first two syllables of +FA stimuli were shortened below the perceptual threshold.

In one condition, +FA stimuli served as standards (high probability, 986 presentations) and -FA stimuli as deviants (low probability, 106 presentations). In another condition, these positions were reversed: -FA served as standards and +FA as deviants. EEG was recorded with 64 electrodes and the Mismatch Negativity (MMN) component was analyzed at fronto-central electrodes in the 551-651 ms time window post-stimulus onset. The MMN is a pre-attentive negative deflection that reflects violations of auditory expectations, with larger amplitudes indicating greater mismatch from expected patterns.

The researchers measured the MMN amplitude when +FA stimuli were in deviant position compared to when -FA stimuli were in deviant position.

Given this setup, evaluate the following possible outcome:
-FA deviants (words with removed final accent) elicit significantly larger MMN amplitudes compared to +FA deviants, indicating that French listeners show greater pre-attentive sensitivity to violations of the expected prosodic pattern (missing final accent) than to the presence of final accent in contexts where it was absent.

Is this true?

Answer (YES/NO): YES